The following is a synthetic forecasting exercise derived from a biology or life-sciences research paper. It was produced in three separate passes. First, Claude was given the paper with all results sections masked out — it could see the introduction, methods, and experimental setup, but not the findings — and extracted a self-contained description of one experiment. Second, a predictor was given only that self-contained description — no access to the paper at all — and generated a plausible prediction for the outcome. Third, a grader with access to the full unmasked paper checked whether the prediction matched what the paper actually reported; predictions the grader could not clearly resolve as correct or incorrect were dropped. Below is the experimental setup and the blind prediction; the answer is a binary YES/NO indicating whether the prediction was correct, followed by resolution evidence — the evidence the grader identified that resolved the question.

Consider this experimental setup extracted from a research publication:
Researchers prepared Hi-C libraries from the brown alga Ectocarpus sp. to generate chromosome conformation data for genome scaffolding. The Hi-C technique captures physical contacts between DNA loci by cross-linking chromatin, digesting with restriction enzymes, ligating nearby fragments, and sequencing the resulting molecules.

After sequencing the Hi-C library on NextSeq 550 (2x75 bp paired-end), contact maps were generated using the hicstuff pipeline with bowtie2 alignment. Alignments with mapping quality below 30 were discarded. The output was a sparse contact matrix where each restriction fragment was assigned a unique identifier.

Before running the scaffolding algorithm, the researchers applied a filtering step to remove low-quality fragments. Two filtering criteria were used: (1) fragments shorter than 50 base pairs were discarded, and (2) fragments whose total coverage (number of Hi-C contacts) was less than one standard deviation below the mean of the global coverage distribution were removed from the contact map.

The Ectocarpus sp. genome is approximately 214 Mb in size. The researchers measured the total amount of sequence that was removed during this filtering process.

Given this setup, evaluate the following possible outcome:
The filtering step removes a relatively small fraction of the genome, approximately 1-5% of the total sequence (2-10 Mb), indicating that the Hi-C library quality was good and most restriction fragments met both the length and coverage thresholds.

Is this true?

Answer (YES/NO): YES